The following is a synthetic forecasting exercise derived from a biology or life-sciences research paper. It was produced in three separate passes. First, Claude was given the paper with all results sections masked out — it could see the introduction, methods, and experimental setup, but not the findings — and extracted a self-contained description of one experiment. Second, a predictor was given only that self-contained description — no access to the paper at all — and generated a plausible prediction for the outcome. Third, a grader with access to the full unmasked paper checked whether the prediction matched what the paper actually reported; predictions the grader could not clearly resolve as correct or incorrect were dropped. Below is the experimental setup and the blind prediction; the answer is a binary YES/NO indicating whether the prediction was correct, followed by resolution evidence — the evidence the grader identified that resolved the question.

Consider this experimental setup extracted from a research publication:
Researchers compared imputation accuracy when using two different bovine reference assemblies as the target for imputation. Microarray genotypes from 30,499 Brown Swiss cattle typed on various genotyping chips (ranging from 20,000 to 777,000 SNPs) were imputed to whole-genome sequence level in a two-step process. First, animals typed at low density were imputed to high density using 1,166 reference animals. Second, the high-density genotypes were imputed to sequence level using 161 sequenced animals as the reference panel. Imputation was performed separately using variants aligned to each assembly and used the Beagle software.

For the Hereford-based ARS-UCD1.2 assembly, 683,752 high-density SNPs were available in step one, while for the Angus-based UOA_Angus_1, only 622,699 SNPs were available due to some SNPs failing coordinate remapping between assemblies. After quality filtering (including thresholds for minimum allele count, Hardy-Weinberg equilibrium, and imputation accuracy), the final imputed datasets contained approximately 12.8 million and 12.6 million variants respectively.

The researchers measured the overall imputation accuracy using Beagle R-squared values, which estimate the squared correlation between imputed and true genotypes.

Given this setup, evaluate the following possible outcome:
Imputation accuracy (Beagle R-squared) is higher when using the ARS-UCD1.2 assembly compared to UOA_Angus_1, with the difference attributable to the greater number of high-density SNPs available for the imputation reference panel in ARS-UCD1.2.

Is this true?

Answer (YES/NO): NO